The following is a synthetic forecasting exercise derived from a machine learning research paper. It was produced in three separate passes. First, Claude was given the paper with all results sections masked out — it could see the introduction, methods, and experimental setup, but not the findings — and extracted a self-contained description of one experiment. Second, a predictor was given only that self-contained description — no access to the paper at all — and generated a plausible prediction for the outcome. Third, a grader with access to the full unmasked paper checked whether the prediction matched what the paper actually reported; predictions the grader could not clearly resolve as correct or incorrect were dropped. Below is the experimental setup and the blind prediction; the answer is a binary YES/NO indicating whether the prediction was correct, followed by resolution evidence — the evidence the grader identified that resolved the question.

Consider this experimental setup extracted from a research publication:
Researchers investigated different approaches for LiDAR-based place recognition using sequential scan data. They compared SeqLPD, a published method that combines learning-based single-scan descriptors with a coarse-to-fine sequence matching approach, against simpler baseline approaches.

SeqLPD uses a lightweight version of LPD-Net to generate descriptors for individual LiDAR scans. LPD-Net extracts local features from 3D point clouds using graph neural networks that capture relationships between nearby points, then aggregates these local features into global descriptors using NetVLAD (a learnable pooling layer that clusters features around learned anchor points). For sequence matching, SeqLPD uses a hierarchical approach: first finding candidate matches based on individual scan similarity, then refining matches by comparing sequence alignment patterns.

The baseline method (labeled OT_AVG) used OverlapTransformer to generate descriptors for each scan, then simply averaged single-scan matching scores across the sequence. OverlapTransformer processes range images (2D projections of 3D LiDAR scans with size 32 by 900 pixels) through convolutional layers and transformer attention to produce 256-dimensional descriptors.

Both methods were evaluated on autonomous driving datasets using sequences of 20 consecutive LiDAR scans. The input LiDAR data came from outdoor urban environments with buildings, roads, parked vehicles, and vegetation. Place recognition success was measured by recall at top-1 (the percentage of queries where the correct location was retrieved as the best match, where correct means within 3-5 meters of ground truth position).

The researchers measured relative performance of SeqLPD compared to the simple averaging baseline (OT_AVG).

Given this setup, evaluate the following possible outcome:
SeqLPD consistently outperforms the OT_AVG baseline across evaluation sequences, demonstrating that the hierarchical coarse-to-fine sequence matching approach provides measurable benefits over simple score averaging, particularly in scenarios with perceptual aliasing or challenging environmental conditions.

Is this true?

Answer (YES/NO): NO